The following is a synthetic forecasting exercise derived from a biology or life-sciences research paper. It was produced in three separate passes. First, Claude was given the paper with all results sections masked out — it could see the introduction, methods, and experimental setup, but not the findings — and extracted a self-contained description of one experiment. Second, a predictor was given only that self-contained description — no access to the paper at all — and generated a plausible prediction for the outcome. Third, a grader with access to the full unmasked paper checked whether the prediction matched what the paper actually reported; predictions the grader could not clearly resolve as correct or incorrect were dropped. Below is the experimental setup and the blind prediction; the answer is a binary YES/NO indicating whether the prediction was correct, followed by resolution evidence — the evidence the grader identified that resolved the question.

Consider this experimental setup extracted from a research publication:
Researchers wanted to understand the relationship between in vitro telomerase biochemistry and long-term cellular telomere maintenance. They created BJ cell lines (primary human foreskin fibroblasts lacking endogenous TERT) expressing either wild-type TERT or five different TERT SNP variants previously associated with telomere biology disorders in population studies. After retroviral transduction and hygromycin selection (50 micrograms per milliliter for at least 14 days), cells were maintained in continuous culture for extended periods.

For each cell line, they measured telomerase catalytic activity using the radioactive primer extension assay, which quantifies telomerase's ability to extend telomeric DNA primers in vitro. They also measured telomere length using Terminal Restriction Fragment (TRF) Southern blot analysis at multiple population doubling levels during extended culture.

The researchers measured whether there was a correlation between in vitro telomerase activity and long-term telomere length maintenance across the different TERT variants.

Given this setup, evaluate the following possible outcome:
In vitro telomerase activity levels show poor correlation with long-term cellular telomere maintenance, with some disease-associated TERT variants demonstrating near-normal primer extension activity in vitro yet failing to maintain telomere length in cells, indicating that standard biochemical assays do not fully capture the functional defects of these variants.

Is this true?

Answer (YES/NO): NO